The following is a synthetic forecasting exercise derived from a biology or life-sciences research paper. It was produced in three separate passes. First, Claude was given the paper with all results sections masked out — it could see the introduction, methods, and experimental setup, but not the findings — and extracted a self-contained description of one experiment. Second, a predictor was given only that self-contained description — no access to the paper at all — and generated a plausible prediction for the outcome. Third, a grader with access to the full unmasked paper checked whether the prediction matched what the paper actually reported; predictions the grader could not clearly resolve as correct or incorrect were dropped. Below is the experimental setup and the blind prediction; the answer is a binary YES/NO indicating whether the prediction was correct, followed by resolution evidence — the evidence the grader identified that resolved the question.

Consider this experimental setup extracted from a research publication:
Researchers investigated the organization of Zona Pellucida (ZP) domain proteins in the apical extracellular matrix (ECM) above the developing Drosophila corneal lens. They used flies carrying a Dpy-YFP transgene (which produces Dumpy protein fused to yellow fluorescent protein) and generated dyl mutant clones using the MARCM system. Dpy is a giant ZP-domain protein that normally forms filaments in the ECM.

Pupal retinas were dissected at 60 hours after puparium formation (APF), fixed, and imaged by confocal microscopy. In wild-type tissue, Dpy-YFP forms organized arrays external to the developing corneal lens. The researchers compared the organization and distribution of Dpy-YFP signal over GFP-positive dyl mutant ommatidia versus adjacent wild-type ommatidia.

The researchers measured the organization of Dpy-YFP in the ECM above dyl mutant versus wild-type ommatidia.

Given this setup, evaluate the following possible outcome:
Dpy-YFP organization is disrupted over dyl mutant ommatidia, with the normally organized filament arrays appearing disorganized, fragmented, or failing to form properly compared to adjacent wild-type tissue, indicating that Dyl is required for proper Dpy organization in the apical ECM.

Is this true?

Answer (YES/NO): YES